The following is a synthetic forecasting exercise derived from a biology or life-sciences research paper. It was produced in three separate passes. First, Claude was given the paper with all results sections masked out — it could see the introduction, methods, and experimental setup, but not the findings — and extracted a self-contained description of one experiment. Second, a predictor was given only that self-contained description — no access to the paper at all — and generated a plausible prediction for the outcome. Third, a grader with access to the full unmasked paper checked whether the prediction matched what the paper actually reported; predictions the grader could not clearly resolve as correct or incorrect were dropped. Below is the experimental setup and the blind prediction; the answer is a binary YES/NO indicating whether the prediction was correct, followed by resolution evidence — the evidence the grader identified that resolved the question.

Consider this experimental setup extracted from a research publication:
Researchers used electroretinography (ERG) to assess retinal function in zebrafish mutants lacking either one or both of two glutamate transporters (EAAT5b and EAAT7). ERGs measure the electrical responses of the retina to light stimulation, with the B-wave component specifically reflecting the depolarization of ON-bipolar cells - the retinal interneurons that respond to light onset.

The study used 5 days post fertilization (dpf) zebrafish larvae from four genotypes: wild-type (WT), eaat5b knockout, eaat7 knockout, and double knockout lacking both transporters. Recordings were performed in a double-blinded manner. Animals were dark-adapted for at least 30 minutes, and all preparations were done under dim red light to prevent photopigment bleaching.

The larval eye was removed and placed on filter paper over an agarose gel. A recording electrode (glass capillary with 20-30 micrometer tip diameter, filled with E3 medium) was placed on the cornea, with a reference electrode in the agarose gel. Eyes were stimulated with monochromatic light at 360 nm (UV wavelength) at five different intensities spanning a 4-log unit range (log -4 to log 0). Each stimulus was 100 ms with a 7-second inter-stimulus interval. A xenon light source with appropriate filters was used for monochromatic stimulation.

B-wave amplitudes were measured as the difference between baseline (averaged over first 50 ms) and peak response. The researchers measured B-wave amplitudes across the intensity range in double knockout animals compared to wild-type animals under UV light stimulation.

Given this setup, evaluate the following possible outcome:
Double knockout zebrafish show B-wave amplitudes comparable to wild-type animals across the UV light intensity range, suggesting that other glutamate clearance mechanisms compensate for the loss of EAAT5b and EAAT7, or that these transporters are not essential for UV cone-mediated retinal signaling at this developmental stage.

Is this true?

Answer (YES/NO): NO